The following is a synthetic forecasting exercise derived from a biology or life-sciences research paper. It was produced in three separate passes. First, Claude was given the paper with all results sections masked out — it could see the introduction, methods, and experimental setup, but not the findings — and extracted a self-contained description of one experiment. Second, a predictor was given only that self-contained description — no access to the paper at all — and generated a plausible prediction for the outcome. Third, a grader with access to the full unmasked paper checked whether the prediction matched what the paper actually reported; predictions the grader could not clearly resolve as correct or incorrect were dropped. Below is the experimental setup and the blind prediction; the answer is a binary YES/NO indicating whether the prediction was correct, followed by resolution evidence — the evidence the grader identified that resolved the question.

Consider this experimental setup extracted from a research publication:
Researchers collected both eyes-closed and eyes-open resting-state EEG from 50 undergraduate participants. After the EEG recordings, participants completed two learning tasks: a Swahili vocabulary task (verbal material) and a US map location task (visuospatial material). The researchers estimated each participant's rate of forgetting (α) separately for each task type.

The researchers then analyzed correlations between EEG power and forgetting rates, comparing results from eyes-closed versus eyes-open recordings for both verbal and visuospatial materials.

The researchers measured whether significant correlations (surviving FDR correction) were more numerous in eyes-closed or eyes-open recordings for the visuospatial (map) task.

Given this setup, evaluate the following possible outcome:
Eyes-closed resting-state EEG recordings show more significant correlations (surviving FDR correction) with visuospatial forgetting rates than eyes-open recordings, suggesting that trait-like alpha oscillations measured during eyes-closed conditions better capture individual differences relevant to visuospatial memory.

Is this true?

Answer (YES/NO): NO